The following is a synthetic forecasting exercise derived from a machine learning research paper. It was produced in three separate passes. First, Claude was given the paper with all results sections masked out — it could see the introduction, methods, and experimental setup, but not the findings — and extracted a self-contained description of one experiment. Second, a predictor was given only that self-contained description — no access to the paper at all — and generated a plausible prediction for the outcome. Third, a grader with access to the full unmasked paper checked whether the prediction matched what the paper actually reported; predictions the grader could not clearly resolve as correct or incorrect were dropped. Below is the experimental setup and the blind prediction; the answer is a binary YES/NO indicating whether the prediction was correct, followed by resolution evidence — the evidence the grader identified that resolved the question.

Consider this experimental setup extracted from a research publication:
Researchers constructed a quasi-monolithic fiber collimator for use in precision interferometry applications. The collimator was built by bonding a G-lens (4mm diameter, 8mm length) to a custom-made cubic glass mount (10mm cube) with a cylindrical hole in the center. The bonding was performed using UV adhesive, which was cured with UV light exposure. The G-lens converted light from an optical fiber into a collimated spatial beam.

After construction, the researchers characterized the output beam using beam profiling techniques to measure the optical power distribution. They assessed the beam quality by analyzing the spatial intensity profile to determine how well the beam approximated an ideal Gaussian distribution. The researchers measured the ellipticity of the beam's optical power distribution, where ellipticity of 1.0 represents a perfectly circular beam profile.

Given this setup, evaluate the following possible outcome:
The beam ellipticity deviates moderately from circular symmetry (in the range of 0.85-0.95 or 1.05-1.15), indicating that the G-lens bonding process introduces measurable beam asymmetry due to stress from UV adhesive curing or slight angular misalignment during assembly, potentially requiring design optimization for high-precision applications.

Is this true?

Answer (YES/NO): NO